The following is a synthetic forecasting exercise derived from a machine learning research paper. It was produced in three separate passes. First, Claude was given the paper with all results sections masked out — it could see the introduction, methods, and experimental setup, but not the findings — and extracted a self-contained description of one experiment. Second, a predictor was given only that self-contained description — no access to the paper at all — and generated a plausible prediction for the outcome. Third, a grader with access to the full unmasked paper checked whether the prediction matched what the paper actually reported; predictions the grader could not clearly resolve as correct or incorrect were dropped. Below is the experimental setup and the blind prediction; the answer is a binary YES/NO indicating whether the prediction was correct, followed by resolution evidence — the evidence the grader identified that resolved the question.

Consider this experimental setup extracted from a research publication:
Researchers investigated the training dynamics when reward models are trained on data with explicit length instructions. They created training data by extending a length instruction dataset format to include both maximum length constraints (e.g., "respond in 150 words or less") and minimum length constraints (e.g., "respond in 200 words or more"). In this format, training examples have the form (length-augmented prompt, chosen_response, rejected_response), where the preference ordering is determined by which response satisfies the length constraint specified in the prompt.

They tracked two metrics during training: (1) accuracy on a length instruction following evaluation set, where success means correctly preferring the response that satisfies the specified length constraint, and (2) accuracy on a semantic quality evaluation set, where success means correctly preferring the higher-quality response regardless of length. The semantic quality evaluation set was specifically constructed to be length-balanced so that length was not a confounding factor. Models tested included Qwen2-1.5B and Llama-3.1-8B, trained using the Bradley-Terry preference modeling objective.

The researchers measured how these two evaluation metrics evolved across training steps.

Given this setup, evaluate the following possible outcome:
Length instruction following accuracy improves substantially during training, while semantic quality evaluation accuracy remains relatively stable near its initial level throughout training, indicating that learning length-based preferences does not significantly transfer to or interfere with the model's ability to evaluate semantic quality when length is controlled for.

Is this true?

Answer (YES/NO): NO